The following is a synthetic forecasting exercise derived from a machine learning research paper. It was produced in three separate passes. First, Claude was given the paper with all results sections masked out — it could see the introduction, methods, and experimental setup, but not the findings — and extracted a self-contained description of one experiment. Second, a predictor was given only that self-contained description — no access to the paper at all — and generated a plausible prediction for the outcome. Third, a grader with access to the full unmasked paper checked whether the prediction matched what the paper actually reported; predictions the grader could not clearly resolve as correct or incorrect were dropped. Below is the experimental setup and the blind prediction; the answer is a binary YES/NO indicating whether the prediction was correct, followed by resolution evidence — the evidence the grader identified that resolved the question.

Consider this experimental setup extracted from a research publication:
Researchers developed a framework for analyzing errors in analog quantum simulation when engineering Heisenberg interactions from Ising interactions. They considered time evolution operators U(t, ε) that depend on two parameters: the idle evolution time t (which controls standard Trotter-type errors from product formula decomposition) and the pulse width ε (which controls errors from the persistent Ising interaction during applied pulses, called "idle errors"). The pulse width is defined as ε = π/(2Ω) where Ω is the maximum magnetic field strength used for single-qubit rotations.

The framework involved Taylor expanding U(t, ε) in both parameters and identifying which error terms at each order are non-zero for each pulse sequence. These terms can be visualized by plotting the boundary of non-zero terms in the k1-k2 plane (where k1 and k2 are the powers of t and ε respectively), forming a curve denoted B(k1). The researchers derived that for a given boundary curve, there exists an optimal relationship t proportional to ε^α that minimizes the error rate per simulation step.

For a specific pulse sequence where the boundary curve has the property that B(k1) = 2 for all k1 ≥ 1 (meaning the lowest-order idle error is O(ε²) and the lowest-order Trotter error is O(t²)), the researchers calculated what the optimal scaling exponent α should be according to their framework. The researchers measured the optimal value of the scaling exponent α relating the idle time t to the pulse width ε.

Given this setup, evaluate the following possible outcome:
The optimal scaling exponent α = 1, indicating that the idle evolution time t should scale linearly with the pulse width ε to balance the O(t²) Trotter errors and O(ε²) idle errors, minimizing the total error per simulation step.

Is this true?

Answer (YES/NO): NO